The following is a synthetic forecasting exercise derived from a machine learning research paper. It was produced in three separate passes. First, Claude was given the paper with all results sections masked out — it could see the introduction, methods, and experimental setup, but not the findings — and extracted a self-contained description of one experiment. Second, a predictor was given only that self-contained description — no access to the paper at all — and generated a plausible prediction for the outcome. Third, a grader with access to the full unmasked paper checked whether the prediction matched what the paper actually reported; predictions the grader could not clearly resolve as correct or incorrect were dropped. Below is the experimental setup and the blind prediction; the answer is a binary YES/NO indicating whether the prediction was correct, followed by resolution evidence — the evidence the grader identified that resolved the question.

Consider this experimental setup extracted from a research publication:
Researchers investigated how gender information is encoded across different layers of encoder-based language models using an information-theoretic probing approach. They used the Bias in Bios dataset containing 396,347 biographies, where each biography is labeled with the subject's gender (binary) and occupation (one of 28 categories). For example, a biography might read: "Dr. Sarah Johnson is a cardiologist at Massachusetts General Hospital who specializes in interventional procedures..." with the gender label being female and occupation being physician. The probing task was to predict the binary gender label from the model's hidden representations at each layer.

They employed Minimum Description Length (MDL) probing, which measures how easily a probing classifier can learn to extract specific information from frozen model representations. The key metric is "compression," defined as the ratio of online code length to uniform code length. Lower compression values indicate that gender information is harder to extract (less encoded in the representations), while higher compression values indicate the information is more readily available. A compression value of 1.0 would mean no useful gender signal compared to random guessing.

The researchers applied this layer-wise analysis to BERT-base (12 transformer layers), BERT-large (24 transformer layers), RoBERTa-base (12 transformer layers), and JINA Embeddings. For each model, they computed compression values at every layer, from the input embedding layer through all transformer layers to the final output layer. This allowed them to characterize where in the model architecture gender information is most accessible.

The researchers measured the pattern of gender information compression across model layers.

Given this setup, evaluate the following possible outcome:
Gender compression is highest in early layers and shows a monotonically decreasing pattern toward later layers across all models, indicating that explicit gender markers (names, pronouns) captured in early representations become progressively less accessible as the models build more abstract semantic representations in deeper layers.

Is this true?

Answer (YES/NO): NO